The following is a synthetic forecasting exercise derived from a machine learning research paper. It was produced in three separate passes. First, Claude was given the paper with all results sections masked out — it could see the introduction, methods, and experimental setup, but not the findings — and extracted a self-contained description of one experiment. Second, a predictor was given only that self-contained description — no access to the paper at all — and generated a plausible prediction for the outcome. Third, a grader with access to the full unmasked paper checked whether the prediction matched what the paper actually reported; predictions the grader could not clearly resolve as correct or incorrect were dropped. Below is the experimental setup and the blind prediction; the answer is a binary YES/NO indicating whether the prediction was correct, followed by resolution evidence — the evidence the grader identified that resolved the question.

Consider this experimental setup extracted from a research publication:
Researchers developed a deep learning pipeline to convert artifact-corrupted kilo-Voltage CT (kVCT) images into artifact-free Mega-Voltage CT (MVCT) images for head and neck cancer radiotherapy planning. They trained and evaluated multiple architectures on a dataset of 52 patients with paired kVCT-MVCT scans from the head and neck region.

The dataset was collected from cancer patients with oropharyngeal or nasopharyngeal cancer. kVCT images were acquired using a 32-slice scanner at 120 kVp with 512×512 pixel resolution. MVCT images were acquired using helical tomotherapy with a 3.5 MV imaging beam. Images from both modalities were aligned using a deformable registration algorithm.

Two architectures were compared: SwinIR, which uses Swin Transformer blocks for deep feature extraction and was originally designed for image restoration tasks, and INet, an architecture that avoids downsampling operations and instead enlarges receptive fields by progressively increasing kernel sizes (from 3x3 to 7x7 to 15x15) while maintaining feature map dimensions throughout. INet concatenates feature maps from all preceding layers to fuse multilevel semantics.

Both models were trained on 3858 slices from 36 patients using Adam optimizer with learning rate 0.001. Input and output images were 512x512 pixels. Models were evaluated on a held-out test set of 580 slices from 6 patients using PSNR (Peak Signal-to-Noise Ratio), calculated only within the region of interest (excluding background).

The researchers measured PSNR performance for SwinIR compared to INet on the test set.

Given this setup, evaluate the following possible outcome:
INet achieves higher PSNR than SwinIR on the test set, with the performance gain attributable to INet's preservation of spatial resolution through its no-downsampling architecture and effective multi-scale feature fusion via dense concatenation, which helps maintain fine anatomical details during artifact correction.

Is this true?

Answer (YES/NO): NO